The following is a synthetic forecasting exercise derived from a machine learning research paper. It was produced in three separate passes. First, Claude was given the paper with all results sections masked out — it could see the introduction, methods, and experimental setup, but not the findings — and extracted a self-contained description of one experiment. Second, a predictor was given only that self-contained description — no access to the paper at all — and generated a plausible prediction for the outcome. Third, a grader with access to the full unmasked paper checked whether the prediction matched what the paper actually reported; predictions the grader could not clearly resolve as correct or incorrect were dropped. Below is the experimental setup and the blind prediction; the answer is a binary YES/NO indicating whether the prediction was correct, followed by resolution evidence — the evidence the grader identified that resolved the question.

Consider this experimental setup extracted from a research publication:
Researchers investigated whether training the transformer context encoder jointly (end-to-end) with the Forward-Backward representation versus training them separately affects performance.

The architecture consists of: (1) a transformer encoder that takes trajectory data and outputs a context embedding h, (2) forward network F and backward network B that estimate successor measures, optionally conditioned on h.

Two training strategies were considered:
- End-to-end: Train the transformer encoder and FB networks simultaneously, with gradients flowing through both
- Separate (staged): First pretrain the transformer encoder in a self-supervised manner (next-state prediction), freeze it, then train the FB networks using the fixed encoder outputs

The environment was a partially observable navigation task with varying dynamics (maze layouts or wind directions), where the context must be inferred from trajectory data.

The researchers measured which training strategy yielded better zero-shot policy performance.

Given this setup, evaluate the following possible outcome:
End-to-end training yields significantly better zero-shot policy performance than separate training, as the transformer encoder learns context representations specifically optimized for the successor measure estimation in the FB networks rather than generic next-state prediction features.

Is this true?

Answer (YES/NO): NO